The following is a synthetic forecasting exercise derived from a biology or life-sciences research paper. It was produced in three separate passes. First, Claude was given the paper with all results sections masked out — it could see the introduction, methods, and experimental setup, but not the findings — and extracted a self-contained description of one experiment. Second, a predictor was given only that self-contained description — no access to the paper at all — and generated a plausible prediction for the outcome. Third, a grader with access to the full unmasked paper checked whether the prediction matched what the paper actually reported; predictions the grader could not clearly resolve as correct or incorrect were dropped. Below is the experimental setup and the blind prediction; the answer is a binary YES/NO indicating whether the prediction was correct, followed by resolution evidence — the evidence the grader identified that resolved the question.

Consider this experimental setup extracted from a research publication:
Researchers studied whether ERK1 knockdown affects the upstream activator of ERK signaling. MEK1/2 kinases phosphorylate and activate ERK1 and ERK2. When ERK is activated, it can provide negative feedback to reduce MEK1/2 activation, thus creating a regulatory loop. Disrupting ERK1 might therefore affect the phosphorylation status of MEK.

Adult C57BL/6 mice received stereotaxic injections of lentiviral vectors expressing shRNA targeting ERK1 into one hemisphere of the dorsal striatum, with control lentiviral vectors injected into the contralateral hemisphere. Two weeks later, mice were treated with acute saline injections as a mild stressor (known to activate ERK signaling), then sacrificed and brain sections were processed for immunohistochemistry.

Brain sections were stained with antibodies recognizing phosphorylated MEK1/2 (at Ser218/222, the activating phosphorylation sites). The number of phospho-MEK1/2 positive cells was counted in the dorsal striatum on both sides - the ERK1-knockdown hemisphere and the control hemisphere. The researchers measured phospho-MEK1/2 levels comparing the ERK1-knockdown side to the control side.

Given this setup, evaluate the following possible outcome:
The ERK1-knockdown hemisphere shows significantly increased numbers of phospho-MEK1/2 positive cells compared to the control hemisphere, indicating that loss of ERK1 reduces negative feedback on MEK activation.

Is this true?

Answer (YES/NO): NO